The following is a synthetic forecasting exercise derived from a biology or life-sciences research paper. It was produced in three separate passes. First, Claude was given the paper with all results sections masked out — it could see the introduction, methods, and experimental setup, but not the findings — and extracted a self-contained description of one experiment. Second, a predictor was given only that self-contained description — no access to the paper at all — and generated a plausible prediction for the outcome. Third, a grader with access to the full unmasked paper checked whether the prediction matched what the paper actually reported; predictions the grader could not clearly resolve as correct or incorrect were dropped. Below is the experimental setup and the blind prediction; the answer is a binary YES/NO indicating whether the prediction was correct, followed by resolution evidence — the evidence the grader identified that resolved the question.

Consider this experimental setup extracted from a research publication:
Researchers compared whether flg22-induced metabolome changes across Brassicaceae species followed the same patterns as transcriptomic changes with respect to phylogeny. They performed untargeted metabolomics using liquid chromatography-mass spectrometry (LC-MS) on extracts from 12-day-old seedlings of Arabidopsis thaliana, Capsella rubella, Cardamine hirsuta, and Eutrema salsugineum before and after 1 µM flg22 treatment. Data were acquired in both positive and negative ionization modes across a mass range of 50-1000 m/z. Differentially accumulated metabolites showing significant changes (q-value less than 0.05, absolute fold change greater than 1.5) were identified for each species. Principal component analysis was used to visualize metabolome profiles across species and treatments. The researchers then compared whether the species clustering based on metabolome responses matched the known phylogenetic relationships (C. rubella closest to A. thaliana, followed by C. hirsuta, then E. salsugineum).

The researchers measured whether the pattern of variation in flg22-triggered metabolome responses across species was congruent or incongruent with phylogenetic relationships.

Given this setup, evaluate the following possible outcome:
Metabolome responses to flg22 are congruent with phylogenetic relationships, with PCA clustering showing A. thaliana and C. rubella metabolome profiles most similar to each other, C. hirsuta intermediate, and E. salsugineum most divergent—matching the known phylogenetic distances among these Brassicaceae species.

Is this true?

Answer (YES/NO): NO